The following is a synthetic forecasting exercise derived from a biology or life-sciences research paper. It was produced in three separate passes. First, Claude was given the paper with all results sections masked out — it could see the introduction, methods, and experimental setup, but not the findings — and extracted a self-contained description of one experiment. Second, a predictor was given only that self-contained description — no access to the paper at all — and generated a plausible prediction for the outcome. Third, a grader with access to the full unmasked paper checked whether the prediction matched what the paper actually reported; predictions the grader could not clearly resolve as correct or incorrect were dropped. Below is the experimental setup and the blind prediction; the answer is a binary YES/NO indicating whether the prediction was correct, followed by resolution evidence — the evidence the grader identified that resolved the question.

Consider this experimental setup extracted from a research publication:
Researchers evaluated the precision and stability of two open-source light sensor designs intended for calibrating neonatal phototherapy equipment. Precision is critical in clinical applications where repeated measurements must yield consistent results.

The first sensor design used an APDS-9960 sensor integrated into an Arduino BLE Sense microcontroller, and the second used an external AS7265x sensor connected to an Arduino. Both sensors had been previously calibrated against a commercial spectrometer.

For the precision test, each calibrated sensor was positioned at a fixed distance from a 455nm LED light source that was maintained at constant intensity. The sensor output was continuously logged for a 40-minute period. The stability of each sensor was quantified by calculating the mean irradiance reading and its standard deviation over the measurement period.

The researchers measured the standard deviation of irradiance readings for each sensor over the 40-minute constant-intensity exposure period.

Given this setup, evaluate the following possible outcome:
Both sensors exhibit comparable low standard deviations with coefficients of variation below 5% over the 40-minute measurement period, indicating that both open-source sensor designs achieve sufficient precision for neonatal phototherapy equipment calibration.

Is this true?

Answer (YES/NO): NO